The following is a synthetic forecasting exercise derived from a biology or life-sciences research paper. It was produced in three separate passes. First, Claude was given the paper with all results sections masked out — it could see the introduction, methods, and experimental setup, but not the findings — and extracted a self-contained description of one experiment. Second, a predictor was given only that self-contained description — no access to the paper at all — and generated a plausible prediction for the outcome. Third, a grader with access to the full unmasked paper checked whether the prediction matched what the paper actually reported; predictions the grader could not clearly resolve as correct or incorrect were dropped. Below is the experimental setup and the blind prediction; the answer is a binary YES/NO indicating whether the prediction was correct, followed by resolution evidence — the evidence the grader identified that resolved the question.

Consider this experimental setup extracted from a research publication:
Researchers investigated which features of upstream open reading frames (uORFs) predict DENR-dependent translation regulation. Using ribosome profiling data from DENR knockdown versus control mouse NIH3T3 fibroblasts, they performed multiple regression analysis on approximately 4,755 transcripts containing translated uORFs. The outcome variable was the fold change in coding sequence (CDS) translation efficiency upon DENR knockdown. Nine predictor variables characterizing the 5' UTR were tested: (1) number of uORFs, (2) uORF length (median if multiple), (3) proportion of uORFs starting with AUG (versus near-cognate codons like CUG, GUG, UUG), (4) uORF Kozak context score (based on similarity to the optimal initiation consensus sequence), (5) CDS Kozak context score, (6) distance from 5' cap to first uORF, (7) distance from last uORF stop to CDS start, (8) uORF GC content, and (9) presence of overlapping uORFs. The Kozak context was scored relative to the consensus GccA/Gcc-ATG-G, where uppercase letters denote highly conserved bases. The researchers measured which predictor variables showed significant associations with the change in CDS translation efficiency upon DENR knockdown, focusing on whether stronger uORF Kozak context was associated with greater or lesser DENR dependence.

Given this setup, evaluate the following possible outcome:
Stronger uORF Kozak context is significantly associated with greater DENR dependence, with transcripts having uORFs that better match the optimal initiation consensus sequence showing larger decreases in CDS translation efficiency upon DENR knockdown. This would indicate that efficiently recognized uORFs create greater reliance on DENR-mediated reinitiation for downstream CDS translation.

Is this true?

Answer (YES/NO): YES